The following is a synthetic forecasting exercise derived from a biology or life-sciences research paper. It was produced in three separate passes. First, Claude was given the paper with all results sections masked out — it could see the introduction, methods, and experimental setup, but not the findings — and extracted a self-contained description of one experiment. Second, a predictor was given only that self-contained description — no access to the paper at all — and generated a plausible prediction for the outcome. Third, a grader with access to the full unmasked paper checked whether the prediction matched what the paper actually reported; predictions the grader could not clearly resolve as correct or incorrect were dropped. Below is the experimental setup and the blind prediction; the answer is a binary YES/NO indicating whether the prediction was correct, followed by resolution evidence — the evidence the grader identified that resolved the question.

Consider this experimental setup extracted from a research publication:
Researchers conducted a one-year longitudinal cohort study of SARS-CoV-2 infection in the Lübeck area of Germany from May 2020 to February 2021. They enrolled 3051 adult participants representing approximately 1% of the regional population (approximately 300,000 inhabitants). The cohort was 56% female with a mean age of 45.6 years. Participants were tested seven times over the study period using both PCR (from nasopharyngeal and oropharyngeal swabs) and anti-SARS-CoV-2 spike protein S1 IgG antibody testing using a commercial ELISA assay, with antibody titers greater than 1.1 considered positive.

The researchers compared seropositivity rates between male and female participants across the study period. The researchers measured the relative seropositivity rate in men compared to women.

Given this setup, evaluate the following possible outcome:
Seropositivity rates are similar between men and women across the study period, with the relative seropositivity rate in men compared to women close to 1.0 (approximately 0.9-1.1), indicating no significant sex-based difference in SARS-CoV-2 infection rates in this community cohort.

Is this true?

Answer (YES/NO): NO